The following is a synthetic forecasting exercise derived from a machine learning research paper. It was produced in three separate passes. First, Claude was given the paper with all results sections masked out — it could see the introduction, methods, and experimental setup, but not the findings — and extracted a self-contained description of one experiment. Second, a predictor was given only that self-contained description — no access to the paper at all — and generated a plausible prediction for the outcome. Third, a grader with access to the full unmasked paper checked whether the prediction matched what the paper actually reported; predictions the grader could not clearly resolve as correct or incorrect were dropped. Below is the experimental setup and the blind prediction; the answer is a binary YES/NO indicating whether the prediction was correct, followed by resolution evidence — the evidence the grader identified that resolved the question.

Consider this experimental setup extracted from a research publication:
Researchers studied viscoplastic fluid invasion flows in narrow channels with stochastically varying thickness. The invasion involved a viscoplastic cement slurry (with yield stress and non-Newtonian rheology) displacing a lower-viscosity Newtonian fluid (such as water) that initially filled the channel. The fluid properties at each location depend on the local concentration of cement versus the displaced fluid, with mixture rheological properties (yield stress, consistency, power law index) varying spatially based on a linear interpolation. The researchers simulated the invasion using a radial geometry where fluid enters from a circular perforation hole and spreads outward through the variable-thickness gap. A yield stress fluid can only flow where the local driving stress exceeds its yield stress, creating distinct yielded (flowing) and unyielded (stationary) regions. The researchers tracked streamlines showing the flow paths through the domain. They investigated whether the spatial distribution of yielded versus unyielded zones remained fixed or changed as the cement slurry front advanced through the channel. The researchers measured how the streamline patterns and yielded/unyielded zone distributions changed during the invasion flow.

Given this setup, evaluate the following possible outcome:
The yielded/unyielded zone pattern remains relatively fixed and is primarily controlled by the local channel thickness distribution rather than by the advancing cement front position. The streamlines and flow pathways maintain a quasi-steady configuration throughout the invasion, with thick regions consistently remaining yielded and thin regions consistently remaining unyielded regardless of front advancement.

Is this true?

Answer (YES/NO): NO